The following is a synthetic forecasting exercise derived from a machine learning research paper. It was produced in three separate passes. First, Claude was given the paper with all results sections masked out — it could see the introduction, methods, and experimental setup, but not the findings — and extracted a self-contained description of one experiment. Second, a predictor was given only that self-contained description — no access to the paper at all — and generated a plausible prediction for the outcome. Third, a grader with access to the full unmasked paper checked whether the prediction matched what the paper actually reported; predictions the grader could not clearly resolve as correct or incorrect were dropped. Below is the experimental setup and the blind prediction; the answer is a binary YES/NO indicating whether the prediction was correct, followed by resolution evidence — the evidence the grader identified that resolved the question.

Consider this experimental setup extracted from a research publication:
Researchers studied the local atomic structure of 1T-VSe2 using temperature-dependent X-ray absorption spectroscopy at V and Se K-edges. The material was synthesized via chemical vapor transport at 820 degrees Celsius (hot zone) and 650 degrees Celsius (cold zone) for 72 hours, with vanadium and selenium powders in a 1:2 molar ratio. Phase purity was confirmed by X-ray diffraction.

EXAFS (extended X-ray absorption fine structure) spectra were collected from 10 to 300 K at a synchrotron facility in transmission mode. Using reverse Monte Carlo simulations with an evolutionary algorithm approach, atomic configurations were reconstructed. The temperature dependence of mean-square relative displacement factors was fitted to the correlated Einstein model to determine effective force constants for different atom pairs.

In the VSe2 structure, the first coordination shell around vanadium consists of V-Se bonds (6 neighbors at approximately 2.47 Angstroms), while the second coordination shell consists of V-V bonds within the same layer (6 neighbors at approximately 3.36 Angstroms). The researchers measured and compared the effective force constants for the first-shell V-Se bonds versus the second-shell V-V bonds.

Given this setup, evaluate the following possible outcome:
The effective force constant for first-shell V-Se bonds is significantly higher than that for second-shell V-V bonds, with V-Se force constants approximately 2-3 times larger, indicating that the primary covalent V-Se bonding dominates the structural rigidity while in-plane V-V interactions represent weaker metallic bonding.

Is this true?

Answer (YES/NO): NO